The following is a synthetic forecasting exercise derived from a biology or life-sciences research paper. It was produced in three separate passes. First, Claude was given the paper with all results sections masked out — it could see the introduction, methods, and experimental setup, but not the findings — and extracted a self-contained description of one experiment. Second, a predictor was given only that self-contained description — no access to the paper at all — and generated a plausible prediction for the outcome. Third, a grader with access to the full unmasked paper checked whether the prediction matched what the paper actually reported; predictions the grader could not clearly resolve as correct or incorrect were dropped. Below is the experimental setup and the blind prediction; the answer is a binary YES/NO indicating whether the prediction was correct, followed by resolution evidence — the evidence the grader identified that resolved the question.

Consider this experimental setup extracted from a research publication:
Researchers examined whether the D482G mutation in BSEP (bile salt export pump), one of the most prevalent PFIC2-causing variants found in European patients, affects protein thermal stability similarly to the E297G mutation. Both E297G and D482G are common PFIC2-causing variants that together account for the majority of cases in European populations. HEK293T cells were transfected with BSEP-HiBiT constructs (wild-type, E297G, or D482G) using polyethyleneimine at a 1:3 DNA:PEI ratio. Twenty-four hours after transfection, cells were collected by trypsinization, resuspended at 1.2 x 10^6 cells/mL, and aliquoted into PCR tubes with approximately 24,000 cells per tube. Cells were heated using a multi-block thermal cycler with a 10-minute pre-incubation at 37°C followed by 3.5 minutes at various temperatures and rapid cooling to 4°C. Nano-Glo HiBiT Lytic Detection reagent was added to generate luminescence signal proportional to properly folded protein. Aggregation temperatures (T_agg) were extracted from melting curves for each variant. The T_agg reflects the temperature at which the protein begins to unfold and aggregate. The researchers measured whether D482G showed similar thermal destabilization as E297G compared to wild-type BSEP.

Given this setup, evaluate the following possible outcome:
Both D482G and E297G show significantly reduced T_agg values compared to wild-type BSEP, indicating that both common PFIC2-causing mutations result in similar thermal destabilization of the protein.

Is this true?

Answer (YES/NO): NO